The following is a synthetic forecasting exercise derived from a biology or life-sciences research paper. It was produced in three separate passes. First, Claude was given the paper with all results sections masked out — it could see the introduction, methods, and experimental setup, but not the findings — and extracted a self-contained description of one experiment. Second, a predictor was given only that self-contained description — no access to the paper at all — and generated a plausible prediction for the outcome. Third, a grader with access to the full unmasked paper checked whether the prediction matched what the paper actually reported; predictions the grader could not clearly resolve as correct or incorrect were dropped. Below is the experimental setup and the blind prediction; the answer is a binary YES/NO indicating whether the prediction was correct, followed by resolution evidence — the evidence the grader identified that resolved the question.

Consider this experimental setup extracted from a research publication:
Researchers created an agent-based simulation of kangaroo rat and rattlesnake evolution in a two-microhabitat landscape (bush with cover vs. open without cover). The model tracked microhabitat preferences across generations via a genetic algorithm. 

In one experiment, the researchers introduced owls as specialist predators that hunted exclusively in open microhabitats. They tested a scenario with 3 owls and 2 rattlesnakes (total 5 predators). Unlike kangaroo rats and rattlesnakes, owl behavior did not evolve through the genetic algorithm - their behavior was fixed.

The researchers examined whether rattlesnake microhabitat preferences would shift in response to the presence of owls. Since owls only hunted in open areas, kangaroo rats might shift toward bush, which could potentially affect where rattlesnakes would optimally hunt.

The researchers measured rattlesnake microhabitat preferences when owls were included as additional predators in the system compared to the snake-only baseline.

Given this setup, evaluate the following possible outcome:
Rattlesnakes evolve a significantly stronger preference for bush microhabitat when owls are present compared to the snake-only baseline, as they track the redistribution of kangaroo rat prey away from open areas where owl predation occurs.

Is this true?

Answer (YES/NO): YES